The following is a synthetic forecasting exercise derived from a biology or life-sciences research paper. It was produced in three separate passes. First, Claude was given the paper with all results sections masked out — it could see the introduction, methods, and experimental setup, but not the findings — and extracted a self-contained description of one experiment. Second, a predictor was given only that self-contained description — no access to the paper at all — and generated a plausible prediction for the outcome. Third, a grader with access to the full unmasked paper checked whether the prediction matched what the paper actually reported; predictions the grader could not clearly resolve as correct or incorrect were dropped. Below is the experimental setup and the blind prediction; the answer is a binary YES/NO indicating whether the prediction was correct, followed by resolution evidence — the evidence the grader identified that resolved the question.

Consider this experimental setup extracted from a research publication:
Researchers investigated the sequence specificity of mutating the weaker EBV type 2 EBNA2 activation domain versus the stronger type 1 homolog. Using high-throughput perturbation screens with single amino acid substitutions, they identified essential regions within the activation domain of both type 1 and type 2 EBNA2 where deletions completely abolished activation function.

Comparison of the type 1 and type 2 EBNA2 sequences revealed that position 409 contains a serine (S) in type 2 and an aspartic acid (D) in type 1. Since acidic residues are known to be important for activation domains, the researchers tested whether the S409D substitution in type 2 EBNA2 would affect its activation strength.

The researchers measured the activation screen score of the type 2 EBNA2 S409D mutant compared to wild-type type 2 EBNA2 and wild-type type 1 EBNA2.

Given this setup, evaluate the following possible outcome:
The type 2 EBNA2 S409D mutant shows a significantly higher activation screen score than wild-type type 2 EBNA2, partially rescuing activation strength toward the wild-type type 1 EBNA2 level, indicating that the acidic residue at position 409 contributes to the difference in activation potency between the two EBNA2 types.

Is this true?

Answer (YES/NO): NO